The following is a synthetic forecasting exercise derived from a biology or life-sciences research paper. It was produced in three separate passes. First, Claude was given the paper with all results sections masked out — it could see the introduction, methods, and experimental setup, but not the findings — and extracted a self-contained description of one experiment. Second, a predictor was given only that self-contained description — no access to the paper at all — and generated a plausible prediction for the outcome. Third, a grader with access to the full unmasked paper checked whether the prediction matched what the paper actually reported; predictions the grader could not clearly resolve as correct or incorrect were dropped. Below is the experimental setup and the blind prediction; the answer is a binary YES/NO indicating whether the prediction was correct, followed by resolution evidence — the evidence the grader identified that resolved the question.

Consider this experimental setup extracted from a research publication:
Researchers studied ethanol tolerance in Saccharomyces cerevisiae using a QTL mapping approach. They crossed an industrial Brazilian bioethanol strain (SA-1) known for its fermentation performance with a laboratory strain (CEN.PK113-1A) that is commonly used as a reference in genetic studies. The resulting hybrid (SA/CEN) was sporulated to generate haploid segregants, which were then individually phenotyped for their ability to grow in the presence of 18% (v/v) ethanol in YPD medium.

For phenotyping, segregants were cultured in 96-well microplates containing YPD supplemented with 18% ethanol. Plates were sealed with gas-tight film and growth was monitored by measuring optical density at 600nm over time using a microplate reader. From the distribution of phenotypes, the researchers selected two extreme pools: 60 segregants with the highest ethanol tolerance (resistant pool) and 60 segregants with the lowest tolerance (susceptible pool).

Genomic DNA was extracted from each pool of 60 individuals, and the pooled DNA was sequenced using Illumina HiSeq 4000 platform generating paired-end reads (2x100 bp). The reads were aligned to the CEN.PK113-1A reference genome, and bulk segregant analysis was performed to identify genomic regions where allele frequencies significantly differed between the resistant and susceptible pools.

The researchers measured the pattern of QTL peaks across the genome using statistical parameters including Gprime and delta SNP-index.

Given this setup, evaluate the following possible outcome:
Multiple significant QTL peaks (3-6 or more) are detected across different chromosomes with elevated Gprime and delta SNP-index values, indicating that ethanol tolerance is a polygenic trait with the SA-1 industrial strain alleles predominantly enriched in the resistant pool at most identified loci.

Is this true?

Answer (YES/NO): YES